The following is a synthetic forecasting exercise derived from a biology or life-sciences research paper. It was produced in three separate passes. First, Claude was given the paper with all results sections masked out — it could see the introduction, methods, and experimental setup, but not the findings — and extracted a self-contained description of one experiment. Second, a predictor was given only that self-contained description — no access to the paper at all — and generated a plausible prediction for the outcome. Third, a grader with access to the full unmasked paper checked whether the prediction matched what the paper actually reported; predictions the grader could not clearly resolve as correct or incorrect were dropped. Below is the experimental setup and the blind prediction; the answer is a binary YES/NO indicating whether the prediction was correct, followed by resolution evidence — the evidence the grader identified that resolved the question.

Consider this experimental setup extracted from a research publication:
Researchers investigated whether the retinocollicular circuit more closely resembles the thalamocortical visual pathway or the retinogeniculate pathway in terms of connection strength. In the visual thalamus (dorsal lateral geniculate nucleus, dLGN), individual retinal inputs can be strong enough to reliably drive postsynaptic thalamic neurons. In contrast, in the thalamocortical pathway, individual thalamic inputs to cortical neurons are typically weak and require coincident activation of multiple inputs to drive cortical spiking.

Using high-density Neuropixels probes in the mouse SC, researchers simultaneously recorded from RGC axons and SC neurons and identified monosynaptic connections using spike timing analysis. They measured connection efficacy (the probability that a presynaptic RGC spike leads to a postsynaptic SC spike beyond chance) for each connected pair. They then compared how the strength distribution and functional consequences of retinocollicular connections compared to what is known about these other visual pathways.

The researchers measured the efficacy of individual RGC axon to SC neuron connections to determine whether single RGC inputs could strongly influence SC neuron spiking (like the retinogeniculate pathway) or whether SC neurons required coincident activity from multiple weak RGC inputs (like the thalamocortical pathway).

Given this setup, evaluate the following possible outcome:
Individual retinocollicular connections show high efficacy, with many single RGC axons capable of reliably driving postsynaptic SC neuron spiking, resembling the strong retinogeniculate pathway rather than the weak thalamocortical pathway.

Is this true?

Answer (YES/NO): NO